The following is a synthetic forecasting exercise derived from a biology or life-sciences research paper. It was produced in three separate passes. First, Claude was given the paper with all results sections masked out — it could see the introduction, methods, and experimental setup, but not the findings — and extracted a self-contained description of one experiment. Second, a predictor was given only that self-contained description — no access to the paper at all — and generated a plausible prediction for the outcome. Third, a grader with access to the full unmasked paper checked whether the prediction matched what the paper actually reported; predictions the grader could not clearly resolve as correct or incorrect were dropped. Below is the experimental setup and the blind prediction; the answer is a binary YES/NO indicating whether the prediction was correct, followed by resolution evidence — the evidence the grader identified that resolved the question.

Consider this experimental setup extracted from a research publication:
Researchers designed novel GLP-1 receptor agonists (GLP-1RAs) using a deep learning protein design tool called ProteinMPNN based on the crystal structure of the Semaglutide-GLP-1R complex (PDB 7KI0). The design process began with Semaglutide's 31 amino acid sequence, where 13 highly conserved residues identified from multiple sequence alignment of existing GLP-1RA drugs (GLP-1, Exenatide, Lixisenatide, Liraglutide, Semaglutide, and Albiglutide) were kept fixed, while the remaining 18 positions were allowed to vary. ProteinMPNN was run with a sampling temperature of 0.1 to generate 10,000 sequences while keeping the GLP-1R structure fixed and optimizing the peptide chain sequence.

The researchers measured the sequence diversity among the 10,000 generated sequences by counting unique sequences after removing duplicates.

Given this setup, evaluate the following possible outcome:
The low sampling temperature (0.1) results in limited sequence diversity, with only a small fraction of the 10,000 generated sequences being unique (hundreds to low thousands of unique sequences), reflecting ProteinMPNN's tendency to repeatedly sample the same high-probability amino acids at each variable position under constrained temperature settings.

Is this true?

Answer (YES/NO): YES